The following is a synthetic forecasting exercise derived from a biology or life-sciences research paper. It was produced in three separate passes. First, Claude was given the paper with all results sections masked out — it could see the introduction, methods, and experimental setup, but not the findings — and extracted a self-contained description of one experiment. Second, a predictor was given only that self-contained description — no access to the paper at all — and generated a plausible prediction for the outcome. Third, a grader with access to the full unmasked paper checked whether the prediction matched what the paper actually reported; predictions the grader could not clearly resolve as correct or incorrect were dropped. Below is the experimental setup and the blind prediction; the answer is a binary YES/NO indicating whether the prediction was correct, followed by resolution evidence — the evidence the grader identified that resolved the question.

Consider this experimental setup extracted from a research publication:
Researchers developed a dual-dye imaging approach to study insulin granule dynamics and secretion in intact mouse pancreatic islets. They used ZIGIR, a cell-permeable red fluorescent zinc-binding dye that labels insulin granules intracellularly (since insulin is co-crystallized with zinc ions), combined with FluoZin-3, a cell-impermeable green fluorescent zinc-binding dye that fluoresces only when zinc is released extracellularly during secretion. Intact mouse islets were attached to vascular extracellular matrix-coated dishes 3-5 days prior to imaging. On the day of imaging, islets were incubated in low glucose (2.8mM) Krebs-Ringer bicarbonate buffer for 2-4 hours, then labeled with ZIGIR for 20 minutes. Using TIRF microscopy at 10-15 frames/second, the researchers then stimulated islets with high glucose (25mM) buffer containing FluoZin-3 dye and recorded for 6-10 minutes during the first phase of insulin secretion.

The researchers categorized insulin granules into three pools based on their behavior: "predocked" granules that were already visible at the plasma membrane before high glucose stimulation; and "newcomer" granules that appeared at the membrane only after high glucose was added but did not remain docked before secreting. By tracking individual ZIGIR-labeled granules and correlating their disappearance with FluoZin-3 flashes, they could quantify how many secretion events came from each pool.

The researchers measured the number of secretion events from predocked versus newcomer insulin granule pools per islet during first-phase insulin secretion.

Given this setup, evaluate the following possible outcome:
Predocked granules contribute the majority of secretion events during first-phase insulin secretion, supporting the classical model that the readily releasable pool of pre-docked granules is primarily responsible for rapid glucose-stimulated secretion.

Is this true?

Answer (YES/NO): NO